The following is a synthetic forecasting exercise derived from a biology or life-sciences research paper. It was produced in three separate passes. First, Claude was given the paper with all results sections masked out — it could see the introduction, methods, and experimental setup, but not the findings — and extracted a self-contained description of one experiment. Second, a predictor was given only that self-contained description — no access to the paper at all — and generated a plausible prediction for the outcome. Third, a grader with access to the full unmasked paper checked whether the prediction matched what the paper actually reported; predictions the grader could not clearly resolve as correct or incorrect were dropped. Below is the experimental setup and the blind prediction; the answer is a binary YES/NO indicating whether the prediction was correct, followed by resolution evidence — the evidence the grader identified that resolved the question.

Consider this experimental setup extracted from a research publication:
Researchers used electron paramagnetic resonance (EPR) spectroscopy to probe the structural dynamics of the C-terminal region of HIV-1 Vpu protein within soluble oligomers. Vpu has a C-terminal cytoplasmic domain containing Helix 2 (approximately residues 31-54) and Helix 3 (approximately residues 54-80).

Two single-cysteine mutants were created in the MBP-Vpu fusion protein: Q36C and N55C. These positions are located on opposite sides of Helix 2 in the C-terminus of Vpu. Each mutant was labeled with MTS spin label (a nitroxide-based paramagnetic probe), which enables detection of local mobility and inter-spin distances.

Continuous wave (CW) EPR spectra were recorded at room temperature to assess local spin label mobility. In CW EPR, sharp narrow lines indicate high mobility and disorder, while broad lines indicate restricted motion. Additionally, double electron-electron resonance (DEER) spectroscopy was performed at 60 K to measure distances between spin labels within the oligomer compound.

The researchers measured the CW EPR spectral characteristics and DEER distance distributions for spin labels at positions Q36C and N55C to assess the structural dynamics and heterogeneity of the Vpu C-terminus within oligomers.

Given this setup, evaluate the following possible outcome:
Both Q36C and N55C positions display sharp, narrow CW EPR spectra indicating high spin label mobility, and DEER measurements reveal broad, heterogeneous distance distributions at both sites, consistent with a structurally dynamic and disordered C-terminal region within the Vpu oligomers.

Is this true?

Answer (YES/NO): NO